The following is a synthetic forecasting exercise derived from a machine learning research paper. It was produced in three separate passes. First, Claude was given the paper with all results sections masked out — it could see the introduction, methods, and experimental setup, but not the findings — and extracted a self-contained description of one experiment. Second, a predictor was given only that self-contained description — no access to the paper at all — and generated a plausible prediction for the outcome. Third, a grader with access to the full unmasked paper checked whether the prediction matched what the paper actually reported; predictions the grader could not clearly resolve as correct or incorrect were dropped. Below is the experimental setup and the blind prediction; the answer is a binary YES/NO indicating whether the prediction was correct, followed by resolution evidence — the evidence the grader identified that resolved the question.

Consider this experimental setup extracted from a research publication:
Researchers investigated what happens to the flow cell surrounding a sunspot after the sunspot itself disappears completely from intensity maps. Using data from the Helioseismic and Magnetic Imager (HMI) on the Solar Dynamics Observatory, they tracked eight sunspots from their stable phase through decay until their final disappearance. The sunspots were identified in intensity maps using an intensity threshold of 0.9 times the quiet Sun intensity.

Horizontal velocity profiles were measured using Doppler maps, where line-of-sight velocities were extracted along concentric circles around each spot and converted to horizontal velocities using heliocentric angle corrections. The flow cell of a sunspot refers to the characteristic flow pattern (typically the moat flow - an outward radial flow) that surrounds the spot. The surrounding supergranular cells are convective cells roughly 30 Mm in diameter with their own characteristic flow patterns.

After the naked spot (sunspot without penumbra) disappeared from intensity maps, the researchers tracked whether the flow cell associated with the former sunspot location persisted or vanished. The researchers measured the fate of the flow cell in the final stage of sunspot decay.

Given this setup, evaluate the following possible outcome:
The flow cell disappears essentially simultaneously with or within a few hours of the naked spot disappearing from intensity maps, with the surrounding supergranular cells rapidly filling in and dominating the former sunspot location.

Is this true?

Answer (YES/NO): NO